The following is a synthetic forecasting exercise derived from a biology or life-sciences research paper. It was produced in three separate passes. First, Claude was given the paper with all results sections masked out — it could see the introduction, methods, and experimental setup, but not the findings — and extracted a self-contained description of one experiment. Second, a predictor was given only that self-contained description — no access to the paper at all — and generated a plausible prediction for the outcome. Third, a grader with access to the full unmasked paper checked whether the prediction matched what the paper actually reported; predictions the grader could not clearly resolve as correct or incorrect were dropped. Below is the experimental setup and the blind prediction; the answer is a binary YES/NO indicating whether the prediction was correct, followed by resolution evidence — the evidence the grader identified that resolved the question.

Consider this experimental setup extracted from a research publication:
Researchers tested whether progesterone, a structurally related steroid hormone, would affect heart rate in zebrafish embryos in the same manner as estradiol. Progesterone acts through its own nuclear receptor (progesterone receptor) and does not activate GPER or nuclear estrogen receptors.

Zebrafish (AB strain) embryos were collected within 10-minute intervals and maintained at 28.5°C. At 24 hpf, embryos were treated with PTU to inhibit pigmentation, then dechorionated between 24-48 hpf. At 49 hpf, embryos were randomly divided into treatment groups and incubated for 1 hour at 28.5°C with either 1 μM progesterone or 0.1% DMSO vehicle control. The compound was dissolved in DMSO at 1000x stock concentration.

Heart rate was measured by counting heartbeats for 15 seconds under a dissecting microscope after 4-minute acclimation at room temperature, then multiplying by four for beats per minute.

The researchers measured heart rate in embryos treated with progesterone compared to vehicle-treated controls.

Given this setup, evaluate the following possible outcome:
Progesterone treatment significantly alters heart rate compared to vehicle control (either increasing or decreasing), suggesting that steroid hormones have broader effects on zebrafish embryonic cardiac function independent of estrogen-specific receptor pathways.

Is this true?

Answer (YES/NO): NO